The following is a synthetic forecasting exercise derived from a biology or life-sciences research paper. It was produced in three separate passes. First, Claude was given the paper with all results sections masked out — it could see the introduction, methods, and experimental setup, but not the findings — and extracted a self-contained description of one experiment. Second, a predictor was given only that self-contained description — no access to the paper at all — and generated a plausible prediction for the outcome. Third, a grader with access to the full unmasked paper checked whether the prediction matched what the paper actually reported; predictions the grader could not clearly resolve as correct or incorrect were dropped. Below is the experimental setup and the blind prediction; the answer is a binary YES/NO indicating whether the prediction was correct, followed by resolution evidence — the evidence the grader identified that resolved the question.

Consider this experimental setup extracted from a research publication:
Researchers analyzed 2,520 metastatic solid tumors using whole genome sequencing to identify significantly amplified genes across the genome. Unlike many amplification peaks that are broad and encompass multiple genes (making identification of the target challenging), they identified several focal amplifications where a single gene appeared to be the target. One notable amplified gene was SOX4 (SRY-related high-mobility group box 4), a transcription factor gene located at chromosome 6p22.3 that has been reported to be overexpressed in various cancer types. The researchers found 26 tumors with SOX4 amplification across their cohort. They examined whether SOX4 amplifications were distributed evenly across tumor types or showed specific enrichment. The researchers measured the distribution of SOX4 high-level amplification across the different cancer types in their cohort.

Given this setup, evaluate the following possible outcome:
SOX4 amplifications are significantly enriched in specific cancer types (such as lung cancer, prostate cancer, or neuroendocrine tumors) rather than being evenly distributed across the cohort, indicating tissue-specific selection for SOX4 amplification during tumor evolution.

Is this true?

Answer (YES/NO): NO